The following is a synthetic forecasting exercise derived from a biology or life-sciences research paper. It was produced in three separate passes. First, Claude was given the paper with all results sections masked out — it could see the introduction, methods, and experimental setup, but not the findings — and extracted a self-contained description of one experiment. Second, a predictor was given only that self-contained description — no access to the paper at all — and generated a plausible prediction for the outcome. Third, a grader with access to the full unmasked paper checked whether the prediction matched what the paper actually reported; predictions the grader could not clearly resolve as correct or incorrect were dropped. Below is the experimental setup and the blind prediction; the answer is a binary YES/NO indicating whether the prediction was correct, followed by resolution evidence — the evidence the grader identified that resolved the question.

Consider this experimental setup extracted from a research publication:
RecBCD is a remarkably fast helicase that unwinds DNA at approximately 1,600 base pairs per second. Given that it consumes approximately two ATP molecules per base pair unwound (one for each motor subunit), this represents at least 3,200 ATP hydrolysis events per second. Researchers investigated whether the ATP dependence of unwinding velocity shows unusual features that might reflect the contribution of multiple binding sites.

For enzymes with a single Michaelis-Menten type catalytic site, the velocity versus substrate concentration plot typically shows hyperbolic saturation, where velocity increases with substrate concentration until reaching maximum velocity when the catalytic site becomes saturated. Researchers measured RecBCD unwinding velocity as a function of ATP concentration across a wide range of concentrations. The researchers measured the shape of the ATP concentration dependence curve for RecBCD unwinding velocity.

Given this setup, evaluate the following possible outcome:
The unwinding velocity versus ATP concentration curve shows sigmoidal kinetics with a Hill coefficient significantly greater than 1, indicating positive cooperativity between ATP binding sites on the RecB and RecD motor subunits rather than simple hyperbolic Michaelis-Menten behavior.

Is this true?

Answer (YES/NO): NO